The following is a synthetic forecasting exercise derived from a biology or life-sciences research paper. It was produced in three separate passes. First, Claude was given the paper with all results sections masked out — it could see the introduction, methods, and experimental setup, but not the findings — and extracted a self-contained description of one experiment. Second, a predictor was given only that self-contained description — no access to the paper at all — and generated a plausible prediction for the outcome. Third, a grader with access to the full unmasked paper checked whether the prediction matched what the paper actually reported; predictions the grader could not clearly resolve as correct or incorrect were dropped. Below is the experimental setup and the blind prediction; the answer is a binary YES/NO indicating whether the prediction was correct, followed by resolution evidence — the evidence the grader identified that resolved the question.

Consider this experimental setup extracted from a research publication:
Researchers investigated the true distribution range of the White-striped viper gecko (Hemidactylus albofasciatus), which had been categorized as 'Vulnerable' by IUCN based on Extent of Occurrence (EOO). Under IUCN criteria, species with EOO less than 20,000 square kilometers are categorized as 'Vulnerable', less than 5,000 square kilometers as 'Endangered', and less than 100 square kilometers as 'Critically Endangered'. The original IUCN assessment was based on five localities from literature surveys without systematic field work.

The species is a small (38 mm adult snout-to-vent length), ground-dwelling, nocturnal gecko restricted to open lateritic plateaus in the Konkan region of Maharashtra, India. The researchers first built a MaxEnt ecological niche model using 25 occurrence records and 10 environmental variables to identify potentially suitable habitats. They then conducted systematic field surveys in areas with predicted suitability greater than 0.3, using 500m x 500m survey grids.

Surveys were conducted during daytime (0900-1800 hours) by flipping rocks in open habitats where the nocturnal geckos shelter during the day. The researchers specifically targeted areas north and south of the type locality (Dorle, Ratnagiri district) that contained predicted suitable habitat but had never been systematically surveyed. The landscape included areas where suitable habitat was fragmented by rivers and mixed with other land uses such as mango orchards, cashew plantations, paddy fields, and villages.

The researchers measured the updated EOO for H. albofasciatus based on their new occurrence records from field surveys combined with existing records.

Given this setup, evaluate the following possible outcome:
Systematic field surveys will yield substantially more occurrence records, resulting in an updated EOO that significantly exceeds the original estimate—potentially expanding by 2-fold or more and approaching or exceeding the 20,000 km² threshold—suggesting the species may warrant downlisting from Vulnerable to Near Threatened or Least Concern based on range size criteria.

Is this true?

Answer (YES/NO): NO